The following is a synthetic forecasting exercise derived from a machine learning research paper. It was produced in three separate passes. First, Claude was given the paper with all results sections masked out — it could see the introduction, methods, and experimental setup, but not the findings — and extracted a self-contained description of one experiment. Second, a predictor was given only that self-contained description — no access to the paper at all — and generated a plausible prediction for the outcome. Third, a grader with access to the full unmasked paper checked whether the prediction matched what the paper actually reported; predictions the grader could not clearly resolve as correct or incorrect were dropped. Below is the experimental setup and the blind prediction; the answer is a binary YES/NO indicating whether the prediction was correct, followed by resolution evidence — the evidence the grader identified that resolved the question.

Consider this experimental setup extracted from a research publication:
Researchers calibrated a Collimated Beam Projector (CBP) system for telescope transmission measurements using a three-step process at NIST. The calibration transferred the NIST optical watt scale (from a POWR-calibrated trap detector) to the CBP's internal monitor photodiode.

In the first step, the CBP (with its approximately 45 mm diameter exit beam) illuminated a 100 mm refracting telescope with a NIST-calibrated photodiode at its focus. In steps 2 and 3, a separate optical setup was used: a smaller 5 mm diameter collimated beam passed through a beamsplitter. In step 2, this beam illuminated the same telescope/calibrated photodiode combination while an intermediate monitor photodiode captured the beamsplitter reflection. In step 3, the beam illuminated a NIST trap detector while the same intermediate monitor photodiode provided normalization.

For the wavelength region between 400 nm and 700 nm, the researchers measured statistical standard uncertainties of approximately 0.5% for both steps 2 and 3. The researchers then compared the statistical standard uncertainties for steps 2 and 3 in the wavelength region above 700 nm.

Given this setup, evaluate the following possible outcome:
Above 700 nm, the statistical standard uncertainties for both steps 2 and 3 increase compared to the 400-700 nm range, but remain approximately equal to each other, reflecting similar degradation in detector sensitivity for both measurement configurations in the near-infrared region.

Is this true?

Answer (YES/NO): YES